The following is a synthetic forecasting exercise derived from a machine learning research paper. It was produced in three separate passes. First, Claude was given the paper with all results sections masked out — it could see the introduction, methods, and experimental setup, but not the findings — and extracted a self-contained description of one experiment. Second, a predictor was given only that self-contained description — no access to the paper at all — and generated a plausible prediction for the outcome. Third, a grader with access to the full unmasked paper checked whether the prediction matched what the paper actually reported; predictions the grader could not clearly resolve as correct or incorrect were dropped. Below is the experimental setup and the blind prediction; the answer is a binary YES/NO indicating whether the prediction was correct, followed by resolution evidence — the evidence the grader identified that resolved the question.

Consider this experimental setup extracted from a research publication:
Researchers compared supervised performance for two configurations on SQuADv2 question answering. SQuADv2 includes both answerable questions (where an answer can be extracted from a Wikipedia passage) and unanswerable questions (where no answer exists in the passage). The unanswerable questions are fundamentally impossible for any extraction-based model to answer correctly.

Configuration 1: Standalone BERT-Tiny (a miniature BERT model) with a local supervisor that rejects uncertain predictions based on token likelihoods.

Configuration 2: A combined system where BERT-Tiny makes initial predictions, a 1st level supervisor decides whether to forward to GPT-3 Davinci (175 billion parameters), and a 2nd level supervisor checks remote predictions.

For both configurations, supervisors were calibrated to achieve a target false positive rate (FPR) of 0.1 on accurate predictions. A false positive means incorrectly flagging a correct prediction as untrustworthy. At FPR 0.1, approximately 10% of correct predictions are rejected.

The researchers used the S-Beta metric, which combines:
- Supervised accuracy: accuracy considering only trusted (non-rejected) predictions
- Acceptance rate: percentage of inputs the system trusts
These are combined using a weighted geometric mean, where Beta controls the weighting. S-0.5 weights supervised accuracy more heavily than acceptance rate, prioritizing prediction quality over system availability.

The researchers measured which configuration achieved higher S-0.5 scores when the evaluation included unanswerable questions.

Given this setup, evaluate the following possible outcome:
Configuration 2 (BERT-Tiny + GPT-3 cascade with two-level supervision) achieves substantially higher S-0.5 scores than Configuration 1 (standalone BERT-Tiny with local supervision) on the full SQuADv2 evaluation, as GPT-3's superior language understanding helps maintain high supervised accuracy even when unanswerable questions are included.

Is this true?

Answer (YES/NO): NO